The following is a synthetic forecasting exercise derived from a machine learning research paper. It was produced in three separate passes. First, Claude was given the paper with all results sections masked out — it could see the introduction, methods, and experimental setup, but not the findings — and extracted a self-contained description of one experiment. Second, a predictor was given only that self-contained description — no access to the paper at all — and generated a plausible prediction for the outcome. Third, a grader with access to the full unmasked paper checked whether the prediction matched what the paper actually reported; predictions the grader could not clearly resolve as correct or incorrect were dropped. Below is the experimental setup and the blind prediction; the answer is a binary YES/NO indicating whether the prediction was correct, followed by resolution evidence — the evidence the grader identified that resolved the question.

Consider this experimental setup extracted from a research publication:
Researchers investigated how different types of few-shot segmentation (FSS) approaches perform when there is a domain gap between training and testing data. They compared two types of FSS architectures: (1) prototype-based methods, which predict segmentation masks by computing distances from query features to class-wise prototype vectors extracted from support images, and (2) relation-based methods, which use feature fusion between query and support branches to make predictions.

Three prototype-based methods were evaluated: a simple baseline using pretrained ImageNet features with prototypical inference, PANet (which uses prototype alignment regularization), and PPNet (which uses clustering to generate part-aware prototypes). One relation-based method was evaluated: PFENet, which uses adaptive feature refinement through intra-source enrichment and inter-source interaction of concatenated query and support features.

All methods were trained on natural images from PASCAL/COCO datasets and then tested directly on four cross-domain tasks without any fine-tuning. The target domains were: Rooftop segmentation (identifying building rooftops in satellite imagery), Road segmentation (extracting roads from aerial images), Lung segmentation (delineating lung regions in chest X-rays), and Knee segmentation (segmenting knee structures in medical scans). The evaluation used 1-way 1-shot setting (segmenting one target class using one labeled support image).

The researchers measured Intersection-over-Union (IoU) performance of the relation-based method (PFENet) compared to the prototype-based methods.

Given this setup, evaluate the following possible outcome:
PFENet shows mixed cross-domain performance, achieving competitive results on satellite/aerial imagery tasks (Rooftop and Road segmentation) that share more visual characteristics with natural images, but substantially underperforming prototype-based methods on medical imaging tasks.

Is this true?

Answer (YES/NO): NO